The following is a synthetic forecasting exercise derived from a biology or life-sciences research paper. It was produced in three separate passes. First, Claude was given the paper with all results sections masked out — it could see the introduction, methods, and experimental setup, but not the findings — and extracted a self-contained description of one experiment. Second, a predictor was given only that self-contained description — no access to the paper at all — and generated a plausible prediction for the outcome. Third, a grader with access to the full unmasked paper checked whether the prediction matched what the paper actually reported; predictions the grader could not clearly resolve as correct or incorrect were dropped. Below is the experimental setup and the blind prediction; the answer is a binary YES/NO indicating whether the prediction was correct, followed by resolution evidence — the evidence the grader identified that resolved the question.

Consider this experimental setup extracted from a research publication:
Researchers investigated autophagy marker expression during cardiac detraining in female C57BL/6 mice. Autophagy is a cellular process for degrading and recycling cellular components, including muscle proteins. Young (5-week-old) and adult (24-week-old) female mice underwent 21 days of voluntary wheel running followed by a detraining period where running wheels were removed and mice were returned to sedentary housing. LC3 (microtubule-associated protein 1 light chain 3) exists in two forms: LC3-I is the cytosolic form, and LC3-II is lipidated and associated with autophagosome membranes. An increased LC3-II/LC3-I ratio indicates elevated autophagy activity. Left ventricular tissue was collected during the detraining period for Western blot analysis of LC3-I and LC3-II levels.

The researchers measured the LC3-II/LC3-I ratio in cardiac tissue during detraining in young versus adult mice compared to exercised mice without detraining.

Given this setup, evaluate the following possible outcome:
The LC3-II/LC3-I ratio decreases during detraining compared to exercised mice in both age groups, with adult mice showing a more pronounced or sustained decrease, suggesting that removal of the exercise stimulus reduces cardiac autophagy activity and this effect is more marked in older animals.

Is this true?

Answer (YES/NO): NO